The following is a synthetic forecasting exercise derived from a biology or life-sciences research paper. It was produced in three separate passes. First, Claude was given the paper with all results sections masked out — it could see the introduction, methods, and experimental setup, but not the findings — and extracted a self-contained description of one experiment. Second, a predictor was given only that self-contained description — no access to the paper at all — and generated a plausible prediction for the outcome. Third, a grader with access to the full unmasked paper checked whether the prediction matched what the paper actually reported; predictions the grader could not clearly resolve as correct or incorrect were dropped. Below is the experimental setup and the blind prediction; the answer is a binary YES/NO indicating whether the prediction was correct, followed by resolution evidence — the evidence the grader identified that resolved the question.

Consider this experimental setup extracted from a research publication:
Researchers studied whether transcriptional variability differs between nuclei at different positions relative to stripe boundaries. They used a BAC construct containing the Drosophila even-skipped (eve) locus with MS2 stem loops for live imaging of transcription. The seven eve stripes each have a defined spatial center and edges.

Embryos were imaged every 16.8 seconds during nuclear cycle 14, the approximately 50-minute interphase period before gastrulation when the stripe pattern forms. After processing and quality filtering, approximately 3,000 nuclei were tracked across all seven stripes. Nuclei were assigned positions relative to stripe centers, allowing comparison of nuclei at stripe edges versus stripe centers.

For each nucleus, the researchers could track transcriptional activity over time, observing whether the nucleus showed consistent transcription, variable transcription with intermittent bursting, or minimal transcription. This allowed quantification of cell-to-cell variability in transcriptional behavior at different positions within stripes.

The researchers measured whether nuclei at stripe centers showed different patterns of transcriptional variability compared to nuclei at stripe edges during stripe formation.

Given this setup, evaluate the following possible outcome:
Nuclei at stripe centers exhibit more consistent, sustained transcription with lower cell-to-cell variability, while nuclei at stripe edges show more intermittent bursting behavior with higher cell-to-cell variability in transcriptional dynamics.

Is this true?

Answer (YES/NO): YES